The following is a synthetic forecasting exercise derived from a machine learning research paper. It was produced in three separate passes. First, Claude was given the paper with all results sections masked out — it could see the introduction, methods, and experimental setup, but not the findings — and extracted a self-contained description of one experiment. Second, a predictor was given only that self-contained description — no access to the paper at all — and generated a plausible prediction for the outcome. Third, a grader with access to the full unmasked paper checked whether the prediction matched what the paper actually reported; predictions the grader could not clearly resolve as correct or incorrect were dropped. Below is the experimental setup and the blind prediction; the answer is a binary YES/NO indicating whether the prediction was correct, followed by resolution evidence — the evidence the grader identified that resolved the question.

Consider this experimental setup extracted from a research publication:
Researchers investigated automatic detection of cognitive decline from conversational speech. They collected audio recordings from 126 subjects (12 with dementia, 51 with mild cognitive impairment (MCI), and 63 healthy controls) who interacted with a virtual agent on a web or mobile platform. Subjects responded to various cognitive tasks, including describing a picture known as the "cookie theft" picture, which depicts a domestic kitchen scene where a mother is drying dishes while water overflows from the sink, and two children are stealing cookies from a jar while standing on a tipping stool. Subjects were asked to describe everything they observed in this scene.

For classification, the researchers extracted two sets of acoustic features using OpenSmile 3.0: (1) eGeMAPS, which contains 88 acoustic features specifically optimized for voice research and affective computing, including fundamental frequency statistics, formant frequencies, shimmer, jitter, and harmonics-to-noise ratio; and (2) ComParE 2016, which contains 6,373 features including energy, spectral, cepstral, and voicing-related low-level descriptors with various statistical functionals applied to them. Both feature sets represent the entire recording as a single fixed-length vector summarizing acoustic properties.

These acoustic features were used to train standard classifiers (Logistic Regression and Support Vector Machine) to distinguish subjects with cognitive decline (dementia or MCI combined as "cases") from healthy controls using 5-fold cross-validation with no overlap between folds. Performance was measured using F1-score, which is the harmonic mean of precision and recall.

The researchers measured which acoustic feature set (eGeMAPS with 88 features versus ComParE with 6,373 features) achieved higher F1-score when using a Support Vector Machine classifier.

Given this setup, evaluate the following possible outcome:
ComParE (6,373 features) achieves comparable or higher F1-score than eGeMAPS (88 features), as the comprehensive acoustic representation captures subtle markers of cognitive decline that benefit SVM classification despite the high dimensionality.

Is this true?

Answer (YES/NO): YES